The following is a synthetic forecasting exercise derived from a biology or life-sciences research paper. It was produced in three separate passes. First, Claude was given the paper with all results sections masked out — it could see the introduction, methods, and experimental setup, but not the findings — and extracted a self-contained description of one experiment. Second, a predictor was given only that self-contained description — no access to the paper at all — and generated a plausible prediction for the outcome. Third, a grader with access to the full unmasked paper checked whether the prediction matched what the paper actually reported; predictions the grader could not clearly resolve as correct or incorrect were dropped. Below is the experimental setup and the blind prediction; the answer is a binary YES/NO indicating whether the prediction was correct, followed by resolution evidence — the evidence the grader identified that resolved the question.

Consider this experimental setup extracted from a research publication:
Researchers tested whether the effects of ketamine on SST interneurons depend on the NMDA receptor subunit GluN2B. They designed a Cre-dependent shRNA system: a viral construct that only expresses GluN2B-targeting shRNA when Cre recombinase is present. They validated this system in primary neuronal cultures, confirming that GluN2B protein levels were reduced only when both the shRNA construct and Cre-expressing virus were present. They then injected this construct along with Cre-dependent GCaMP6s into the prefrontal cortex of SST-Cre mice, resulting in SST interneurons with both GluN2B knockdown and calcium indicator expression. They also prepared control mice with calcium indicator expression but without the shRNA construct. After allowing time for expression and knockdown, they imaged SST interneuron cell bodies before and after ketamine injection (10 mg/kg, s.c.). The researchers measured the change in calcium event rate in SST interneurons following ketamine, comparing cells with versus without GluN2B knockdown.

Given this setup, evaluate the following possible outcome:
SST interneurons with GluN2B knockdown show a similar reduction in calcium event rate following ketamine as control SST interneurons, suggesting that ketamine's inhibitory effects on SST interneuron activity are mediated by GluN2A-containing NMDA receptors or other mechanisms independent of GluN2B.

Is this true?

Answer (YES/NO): NO